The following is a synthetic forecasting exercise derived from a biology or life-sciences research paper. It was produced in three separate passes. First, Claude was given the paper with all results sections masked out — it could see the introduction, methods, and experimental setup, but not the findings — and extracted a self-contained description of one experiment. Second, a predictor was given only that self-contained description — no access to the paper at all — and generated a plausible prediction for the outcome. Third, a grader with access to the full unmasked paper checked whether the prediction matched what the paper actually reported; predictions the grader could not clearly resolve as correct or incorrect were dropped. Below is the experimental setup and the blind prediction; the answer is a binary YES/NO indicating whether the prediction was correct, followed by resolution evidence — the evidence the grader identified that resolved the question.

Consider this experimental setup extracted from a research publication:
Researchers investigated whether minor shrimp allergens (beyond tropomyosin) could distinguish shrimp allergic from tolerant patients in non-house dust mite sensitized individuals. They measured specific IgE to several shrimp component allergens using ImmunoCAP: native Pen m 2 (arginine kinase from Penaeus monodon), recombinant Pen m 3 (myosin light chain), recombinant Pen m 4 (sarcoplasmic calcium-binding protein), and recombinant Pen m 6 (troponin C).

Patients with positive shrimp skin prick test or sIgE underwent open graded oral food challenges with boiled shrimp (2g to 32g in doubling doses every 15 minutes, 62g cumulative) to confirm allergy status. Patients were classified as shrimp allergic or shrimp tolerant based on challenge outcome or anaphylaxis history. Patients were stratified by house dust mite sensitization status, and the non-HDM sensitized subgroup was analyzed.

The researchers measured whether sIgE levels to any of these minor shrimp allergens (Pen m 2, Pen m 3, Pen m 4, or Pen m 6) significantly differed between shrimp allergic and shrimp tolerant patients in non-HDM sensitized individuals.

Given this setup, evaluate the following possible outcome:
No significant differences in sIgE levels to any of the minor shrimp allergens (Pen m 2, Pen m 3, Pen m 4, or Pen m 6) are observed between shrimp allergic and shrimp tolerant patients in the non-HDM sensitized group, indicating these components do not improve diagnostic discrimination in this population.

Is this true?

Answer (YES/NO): YES